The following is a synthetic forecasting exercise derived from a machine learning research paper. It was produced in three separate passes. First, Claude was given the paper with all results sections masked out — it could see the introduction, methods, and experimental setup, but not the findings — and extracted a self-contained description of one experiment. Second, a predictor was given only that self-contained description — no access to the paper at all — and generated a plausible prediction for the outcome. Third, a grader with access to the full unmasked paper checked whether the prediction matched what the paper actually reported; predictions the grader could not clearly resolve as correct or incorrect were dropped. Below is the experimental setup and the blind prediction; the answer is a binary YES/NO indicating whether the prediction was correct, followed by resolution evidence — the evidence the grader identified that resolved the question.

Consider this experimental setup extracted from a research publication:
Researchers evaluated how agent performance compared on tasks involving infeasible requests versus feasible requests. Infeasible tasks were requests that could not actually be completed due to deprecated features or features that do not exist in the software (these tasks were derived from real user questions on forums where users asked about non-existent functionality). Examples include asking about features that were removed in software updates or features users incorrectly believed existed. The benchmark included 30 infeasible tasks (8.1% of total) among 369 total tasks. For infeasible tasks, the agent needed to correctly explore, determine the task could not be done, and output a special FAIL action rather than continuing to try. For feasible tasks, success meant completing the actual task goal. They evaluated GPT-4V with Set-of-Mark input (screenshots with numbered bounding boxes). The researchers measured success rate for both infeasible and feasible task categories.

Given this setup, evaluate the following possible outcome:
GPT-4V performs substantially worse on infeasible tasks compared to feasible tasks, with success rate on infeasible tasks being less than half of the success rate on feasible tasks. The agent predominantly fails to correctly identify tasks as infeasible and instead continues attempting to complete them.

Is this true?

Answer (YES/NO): NO